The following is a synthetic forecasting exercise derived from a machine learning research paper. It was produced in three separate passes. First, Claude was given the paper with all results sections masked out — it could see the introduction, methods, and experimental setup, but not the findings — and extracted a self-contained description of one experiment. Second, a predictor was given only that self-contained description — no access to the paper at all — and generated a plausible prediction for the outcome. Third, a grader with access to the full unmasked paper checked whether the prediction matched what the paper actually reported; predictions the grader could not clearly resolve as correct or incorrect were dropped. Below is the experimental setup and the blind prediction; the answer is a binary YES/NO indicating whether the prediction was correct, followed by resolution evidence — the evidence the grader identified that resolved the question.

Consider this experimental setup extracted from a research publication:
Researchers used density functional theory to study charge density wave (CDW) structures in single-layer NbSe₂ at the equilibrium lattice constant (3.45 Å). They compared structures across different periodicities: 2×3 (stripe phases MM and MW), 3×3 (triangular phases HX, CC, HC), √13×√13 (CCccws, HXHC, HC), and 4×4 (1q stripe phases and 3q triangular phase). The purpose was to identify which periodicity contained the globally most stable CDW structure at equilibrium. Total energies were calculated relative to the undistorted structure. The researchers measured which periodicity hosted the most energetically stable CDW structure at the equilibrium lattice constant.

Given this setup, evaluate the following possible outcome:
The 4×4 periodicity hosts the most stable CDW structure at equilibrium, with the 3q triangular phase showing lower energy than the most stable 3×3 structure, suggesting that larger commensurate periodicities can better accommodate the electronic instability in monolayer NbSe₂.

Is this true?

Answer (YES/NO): NO